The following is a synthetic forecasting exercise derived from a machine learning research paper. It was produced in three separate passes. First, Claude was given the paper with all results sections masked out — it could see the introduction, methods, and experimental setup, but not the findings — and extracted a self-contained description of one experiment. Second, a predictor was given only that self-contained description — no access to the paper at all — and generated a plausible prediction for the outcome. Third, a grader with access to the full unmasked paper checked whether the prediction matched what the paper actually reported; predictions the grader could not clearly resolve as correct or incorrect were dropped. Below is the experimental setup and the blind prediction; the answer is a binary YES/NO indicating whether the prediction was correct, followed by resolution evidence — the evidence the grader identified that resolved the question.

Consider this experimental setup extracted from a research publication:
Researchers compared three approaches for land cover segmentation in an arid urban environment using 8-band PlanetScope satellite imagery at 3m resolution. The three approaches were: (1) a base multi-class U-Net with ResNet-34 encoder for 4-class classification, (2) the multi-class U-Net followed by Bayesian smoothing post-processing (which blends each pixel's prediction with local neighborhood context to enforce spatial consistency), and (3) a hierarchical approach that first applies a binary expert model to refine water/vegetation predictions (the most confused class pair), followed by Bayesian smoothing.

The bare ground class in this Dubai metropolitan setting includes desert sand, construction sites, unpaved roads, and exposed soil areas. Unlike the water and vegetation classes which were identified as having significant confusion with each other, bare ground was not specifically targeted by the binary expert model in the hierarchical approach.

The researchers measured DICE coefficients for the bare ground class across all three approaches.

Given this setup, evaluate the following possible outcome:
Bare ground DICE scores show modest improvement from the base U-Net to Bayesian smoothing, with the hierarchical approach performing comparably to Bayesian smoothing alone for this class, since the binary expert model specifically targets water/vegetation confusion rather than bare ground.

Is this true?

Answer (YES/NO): YES